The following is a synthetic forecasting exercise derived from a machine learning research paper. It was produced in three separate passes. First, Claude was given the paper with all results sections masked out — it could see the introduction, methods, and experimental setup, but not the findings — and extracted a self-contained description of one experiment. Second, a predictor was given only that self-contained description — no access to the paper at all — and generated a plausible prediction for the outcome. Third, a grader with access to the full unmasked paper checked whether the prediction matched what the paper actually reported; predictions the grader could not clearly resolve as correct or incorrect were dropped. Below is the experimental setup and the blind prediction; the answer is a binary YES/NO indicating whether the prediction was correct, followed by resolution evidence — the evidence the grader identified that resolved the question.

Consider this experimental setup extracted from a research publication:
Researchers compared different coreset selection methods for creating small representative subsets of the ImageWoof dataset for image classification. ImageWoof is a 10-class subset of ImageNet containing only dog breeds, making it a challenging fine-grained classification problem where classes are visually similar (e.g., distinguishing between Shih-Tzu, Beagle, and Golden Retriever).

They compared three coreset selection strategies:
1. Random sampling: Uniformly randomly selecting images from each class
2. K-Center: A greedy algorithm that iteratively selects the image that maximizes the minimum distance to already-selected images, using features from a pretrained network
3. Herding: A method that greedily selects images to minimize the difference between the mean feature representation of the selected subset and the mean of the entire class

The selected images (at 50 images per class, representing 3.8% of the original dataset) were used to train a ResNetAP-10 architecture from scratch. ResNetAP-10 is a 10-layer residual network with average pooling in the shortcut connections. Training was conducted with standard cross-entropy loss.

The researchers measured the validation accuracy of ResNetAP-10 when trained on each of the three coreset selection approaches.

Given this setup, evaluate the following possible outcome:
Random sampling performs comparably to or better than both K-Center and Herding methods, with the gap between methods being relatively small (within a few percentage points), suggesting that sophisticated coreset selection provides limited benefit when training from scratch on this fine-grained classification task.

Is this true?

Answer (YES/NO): NO